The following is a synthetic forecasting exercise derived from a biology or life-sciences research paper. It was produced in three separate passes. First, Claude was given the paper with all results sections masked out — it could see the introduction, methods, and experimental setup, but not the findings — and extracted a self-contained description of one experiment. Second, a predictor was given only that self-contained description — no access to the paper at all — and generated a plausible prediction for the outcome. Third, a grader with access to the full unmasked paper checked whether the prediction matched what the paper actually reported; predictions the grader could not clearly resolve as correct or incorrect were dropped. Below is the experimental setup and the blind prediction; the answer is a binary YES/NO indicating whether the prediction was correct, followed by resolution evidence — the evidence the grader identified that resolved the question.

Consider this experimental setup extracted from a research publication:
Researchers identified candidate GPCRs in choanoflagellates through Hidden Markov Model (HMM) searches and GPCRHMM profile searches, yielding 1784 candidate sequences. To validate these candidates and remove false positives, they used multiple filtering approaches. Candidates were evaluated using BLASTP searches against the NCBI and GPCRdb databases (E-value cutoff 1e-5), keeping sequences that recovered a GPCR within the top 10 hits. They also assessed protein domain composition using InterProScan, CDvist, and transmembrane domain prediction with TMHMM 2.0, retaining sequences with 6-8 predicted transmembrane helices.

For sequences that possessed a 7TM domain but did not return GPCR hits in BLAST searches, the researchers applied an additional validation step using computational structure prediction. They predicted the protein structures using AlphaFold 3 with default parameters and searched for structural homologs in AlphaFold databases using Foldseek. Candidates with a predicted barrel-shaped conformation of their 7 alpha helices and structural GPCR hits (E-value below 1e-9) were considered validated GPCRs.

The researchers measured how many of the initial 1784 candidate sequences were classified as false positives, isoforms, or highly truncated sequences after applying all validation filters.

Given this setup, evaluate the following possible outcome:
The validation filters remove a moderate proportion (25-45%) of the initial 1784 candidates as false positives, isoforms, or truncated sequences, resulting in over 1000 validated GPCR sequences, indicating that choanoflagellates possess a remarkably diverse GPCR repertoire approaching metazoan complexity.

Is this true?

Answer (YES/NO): NO